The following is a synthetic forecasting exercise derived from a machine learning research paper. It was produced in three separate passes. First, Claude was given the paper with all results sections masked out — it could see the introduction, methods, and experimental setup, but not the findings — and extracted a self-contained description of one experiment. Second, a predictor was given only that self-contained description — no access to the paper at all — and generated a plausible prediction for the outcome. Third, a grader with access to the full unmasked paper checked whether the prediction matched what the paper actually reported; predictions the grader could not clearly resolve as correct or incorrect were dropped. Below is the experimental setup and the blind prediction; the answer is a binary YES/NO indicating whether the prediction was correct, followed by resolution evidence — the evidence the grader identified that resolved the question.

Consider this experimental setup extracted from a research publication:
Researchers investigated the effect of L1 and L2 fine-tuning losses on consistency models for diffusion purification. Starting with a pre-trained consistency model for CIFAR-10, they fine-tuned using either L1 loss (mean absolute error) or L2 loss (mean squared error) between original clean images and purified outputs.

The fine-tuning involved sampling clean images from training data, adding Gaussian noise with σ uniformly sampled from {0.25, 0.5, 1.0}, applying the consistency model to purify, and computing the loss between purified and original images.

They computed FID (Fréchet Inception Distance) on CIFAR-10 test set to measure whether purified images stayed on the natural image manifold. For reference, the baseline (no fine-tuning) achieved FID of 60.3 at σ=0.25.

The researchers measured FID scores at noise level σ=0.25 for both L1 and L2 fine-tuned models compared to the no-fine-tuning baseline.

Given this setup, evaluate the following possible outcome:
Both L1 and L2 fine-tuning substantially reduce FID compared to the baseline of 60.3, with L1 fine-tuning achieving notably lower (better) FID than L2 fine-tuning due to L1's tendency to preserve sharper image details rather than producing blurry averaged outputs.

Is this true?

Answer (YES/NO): NO